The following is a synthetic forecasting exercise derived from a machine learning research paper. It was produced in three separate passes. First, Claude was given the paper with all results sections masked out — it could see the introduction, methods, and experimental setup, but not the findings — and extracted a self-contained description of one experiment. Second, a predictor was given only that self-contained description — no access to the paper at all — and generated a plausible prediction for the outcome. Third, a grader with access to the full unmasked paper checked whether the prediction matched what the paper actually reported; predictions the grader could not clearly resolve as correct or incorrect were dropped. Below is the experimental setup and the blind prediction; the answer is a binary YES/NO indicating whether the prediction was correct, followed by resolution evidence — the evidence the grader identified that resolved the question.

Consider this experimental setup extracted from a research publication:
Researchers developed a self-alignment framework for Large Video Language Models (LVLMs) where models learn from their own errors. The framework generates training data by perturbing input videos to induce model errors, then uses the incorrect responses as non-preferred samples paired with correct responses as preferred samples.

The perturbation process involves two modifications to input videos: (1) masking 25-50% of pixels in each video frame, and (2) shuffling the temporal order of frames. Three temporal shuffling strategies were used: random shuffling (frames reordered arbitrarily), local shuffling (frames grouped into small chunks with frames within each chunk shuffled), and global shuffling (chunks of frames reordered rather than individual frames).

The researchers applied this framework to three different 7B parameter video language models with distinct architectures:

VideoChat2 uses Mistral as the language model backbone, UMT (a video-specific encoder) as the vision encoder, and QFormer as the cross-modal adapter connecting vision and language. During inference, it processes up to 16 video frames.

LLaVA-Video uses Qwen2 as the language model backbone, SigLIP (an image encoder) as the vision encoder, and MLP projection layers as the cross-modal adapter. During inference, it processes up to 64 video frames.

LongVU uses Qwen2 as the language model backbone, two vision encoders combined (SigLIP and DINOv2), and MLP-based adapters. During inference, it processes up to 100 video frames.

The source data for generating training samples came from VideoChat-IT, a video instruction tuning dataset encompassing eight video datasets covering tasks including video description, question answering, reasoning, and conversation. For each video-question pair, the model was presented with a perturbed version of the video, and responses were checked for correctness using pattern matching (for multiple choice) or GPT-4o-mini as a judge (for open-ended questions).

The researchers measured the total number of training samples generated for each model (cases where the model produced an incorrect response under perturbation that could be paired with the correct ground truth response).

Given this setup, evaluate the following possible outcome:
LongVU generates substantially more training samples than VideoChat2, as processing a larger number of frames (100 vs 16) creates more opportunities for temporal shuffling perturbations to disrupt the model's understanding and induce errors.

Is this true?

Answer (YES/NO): NO